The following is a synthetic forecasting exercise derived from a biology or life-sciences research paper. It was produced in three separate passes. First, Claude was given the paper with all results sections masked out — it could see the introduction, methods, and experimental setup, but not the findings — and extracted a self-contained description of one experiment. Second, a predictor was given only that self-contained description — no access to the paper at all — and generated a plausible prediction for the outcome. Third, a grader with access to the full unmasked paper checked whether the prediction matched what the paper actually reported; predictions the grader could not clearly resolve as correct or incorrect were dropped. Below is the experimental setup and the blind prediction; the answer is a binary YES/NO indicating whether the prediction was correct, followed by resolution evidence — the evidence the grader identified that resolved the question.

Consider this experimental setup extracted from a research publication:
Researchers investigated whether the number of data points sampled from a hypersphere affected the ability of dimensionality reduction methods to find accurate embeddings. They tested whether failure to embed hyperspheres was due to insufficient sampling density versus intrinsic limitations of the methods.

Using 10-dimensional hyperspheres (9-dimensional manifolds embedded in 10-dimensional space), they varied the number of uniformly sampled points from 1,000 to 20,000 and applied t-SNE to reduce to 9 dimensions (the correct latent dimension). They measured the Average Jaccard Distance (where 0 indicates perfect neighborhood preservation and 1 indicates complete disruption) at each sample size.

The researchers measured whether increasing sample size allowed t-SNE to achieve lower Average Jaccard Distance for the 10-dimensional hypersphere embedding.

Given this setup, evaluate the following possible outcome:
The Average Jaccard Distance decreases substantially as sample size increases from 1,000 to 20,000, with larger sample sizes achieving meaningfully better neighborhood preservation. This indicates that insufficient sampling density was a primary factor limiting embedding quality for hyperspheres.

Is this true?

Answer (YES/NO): NO